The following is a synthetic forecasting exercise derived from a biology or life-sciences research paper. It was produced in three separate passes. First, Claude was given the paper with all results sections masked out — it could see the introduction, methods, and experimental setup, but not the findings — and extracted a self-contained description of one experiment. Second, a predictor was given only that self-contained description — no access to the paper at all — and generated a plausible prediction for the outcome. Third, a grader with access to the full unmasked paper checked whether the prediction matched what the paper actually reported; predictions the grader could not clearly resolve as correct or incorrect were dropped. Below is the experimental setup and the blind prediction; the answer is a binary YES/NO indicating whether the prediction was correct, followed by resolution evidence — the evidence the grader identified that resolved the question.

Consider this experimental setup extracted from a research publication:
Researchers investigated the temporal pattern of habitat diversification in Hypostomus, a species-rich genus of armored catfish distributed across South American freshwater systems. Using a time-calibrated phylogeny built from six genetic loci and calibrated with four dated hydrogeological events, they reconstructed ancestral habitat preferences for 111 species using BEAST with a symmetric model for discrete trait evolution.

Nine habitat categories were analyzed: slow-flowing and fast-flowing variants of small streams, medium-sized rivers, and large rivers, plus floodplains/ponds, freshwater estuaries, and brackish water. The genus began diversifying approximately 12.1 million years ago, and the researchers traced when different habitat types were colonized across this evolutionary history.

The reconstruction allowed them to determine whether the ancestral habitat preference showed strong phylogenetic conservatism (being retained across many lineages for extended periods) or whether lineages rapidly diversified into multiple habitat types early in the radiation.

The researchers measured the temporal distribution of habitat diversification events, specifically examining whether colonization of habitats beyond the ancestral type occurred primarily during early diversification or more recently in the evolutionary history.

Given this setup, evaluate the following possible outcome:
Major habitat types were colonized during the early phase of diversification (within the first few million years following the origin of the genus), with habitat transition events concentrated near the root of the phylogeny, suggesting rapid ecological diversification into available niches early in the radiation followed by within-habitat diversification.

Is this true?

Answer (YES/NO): NO